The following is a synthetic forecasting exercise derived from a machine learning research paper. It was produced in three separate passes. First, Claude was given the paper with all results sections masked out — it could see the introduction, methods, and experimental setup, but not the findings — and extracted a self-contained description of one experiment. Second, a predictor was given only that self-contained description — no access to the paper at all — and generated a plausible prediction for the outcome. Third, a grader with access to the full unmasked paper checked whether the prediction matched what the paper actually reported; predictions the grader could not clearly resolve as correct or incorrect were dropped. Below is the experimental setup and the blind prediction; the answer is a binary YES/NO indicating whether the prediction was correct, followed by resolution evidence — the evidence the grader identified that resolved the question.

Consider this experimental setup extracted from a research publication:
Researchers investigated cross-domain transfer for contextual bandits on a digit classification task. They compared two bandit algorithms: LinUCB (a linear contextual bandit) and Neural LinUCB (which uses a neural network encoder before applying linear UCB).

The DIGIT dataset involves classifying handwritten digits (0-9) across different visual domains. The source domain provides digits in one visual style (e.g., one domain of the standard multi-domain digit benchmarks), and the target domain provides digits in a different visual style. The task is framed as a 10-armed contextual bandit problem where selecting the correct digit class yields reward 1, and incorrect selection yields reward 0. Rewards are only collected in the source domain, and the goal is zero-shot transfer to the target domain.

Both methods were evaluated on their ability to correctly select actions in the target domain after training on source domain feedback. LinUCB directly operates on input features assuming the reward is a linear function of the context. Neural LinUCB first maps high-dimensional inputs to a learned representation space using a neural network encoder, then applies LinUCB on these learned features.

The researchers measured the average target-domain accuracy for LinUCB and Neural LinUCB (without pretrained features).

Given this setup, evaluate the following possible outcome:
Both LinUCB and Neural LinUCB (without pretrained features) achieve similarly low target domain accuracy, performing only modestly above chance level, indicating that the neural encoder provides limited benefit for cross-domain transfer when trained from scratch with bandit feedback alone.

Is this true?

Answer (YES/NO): YES